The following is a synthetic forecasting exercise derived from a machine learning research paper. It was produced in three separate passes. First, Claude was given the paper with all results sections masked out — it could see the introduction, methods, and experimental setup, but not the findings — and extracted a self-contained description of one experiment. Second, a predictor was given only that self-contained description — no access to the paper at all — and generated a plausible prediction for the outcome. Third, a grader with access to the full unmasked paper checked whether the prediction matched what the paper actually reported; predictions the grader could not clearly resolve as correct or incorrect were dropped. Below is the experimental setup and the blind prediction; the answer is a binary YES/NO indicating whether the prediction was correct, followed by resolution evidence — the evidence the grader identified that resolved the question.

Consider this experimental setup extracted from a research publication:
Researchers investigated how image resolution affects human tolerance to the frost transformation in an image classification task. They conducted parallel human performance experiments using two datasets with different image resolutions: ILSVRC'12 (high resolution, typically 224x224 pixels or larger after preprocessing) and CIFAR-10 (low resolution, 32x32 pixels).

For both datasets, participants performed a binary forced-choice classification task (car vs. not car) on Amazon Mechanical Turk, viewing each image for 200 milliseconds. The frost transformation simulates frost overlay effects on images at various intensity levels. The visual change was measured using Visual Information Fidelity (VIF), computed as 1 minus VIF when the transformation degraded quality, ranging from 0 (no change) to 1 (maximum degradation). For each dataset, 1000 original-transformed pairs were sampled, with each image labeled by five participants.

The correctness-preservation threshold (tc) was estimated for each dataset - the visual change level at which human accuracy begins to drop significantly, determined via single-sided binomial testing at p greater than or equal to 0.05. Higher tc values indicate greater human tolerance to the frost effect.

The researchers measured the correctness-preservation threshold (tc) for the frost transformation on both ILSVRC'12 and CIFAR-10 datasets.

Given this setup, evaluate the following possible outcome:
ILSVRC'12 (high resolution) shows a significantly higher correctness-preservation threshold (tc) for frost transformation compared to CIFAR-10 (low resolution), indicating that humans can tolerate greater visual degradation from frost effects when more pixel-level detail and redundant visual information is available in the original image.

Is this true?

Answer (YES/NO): YES